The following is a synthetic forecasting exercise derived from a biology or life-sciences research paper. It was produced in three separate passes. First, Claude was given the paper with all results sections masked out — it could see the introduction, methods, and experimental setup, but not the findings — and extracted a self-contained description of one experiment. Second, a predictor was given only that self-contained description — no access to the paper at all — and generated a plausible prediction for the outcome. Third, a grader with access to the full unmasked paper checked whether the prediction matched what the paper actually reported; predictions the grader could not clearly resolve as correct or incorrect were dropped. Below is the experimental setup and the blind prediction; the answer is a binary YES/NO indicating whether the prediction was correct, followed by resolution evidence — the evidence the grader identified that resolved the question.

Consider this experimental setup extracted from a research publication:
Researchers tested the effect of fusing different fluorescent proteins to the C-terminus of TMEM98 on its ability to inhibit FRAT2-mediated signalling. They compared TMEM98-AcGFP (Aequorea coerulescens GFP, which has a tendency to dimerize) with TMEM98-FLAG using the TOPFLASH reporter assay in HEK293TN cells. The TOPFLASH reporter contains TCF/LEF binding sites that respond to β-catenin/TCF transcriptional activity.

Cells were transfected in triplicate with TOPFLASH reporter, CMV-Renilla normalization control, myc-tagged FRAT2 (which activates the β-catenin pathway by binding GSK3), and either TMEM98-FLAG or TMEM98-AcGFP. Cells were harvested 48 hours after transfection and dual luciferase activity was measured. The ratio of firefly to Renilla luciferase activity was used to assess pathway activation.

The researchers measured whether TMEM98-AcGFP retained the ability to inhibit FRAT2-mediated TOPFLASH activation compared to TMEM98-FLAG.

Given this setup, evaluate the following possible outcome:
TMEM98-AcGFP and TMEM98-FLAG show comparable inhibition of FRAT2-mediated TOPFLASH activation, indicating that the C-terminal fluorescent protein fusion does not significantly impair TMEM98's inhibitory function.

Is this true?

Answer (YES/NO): NO